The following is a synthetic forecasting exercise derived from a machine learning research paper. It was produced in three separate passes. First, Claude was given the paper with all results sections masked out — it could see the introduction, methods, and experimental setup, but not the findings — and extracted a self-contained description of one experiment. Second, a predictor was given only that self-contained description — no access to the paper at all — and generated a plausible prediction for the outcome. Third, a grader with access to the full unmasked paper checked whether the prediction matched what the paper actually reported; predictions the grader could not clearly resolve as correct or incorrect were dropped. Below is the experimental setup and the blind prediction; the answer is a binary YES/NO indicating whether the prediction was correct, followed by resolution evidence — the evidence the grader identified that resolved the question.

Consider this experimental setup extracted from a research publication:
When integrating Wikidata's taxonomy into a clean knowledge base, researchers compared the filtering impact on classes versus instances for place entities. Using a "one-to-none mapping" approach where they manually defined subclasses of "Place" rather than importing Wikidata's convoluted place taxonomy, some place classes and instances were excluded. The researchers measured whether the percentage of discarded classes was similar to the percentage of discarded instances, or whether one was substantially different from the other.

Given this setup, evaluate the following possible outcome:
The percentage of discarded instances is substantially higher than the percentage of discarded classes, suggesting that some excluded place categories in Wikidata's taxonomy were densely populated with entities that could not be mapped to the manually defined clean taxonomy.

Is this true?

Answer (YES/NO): NO